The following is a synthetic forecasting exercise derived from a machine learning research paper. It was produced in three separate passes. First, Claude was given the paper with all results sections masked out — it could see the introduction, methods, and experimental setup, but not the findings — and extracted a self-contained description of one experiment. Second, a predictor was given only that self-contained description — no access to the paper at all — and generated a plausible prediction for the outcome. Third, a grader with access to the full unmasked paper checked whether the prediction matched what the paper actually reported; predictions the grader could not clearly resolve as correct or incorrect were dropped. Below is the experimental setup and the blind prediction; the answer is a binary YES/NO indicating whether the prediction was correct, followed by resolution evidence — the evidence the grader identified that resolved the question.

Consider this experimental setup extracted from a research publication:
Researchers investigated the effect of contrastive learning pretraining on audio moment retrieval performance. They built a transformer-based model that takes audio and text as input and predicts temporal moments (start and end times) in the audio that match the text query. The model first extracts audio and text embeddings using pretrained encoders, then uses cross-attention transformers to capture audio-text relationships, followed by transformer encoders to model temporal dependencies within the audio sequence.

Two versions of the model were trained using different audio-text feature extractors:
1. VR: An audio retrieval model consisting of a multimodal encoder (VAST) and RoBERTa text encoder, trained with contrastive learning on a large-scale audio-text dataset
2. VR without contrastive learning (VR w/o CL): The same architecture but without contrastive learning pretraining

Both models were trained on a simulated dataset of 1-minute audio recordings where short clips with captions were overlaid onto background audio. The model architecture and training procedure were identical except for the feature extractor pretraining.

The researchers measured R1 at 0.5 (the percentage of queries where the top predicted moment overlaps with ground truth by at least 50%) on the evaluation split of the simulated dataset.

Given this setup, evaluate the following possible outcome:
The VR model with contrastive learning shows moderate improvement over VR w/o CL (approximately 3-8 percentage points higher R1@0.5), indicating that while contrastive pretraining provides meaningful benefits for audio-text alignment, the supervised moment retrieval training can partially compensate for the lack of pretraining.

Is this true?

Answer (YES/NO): NO